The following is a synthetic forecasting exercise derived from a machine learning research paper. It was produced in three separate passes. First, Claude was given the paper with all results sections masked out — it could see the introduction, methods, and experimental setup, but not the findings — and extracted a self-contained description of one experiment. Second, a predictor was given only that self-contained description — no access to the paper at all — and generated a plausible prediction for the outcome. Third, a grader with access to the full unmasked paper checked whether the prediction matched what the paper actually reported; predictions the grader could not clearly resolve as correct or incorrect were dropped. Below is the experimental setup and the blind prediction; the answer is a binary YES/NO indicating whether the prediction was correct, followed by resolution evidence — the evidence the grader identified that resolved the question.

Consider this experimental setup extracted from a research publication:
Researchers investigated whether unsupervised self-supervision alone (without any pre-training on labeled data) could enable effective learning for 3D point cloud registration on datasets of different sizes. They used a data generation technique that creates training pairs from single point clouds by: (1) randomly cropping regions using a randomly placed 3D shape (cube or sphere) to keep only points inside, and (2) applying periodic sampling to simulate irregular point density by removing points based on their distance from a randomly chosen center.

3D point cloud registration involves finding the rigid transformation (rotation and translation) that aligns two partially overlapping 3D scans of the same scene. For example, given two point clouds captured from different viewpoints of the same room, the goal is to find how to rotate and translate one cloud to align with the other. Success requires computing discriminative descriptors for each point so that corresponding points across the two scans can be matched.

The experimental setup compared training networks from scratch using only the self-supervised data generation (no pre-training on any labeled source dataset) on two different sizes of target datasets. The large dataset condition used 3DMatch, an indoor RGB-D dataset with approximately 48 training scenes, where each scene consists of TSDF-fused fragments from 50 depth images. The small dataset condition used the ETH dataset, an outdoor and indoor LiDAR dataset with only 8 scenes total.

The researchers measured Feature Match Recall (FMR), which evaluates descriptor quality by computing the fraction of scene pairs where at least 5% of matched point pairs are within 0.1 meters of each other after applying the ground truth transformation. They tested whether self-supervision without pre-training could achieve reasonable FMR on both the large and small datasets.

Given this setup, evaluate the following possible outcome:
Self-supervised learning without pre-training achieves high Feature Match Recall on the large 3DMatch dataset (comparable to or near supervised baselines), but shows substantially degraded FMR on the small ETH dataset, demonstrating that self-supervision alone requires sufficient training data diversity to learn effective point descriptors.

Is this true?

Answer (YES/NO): NO